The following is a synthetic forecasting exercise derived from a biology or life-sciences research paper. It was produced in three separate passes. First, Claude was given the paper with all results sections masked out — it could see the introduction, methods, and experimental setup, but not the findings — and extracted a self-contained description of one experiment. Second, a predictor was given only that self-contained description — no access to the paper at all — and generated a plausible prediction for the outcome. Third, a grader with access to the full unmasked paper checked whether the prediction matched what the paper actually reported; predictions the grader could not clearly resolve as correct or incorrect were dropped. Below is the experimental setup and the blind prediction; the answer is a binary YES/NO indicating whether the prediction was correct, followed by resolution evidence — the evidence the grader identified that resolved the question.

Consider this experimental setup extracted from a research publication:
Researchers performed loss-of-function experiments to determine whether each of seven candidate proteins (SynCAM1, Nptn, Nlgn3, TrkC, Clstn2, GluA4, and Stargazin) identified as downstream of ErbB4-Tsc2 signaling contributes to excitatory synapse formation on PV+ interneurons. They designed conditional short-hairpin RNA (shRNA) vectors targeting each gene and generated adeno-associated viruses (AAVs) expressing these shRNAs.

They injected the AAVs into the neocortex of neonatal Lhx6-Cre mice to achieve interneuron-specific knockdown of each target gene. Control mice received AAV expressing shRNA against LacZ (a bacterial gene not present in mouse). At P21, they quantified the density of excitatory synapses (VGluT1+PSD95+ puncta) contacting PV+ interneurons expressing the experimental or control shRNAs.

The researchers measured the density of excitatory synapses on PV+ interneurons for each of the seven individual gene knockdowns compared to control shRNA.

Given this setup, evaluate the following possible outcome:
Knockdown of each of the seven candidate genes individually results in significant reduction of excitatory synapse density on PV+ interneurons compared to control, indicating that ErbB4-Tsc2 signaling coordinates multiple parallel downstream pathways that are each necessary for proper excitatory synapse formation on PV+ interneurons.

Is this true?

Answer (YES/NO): YES